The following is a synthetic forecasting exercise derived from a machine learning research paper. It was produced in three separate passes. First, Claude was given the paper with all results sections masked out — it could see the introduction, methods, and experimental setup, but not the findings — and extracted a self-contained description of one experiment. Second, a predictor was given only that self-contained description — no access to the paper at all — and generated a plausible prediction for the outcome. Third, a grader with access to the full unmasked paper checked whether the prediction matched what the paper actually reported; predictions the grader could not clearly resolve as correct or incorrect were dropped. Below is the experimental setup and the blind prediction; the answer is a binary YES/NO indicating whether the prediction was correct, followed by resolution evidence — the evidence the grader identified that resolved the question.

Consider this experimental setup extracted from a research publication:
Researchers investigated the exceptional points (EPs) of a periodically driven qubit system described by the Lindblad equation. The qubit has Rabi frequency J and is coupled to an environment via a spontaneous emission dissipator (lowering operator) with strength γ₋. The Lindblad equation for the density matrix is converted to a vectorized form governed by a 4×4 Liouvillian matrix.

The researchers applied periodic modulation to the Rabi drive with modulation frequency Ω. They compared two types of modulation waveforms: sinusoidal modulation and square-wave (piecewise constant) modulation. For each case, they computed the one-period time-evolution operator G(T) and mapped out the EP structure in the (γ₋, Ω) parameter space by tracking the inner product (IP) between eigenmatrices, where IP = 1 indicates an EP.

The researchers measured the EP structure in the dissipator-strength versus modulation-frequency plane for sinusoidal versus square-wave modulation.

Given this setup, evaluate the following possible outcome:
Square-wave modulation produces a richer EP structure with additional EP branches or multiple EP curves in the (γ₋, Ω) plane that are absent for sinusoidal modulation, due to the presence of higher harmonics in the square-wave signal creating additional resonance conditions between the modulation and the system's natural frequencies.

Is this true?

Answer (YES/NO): NO